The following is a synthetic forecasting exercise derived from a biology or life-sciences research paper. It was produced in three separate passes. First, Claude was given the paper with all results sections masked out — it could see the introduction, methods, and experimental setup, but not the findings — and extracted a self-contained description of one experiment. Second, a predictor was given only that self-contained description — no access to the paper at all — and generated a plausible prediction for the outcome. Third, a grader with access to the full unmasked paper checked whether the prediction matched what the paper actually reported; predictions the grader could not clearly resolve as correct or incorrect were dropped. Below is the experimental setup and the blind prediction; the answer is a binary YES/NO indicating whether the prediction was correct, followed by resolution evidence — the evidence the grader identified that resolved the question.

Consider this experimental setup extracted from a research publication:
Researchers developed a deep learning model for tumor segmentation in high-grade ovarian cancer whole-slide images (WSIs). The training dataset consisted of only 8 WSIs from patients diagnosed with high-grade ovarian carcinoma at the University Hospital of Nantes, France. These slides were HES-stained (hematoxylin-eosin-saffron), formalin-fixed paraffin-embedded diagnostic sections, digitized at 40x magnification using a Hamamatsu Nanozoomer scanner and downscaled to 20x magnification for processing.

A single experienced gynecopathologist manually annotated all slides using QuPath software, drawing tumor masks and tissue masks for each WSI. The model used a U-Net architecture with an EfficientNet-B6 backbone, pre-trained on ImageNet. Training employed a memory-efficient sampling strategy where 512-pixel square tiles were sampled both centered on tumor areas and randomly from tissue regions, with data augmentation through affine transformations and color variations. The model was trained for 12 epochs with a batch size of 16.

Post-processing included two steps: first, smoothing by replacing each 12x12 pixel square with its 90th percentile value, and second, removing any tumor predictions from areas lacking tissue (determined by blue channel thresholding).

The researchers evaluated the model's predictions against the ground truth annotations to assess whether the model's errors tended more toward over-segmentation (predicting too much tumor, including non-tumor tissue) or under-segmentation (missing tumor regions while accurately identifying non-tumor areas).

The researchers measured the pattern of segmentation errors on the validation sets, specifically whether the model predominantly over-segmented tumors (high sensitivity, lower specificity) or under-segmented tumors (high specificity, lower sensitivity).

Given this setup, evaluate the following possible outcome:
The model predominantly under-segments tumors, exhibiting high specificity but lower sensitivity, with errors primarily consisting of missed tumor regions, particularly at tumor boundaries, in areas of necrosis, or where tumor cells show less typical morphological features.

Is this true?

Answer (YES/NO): NO